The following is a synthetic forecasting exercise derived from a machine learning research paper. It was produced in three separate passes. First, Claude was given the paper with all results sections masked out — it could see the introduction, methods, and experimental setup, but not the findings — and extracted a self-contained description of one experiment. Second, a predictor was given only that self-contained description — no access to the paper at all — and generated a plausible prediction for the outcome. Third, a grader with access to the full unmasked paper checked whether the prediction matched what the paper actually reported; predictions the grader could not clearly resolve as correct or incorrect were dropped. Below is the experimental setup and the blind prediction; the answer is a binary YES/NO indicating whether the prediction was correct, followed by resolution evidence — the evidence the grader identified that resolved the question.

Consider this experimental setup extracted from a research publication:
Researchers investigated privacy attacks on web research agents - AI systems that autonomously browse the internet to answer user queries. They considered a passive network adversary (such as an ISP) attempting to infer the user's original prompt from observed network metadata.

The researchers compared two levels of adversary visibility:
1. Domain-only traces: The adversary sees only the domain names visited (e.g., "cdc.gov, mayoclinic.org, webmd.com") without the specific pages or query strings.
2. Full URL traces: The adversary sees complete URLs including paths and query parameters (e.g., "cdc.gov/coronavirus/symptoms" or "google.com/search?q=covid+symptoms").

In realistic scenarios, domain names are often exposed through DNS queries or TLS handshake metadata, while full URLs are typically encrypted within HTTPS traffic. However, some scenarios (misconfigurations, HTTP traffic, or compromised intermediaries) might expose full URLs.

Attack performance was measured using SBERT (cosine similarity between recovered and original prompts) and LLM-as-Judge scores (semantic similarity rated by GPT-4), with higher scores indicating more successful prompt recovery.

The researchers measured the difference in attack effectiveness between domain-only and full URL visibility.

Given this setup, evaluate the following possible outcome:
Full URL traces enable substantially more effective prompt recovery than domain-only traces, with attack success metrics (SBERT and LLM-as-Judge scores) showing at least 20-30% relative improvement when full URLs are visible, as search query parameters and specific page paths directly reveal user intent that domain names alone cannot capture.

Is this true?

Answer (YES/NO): YES